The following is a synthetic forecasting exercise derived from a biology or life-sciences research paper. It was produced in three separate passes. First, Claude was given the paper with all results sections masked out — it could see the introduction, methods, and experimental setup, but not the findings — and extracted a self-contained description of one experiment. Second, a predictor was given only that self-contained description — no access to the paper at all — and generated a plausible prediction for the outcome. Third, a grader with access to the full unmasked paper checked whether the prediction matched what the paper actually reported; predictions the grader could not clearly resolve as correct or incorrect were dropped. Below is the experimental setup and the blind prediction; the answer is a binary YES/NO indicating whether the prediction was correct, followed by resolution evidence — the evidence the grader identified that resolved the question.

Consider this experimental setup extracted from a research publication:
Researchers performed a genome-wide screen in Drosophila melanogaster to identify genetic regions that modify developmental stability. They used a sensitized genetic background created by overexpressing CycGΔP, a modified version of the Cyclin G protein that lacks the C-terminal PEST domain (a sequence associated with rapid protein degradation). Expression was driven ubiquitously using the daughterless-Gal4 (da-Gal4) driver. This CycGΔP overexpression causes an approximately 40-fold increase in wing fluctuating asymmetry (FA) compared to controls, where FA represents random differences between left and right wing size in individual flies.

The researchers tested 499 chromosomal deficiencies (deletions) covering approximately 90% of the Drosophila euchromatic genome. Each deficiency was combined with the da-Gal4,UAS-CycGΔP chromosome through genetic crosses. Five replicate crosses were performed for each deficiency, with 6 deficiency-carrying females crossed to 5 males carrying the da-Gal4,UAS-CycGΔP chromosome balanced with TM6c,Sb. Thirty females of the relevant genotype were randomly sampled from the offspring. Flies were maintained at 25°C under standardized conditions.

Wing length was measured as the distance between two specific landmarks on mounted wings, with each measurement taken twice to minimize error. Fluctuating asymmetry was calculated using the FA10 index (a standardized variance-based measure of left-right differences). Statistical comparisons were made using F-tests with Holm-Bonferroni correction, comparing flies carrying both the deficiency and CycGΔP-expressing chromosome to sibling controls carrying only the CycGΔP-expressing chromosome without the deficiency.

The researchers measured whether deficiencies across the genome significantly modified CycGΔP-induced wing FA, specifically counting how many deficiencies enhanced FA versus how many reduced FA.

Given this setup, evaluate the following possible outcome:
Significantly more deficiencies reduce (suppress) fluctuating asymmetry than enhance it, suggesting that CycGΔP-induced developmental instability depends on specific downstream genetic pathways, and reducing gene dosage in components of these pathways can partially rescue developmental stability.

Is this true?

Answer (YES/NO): NO